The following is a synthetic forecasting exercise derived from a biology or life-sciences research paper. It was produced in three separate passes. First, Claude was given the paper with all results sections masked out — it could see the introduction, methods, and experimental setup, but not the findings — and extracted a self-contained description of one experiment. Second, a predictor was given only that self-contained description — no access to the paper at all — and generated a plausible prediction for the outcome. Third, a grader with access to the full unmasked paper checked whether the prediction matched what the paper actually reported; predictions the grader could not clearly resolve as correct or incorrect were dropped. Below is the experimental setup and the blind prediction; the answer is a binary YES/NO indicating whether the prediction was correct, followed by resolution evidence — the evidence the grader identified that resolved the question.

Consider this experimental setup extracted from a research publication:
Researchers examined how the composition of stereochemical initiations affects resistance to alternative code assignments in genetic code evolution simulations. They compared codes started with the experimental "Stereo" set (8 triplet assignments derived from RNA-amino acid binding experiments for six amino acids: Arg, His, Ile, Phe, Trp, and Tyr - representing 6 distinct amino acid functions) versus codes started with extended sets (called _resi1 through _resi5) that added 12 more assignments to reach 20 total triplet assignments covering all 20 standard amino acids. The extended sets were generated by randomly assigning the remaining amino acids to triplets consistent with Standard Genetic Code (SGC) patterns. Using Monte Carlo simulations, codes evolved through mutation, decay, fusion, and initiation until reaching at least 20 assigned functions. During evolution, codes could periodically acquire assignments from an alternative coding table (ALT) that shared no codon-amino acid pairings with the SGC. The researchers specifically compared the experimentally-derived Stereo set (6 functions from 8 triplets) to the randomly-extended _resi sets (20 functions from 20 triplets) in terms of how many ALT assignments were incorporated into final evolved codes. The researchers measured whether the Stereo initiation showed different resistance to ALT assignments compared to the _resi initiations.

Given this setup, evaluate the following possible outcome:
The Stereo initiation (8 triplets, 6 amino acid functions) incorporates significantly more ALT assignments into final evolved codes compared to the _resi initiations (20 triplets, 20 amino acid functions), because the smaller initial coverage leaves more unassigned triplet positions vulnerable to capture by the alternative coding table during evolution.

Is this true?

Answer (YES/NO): YES